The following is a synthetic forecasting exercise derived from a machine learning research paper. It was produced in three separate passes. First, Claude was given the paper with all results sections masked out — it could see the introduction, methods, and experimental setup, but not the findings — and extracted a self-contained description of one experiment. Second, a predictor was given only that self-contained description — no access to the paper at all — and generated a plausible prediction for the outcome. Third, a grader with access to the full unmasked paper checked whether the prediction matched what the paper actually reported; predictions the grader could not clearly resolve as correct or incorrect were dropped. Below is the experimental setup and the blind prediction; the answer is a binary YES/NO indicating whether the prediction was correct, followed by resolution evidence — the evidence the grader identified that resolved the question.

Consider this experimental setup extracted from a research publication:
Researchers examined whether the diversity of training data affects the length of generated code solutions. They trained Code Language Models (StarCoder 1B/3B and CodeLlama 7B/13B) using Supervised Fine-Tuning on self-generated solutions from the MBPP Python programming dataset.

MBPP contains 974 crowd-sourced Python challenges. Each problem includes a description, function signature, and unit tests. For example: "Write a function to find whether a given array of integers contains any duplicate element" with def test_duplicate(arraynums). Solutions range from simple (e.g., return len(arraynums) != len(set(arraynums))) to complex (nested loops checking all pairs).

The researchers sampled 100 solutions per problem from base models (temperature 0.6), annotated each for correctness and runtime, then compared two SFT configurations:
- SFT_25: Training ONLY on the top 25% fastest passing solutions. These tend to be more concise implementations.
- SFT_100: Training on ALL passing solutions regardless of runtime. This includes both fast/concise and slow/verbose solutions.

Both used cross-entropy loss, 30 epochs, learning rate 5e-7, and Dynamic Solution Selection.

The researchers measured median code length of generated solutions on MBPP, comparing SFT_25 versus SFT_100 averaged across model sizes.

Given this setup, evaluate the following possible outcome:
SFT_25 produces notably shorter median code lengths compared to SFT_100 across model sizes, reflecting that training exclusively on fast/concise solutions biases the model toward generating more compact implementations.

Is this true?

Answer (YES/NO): YES